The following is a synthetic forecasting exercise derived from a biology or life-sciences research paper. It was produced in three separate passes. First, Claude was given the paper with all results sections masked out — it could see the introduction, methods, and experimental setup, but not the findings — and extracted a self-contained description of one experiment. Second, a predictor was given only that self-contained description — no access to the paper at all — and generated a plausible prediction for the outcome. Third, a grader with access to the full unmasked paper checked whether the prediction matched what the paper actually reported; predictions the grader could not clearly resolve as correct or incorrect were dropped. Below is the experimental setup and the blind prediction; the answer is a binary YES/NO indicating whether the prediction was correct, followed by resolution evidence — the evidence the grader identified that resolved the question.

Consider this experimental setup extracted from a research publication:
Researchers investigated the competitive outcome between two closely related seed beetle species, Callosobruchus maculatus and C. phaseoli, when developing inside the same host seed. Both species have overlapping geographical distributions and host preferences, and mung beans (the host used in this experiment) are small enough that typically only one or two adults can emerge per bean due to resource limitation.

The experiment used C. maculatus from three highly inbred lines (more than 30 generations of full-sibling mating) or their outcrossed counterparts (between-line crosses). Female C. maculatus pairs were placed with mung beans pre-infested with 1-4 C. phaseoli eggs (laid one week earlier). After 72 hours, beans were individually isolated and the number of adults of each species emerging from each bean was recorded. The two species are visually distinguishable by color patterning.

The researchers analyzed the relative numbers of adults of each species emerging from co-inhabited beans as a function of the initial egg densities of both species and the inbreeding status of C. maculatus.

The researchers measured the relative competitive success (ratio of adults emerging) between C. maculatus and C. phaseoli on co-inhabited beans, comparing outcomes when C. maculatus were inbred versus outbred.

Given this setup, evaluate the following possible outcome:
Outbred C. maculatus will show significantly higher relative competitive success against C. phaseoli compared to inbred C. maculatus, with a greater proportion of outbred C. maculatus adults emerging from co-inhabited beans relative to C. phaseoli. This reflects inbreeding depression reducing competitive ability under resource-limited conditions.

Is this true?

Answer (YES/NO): YES